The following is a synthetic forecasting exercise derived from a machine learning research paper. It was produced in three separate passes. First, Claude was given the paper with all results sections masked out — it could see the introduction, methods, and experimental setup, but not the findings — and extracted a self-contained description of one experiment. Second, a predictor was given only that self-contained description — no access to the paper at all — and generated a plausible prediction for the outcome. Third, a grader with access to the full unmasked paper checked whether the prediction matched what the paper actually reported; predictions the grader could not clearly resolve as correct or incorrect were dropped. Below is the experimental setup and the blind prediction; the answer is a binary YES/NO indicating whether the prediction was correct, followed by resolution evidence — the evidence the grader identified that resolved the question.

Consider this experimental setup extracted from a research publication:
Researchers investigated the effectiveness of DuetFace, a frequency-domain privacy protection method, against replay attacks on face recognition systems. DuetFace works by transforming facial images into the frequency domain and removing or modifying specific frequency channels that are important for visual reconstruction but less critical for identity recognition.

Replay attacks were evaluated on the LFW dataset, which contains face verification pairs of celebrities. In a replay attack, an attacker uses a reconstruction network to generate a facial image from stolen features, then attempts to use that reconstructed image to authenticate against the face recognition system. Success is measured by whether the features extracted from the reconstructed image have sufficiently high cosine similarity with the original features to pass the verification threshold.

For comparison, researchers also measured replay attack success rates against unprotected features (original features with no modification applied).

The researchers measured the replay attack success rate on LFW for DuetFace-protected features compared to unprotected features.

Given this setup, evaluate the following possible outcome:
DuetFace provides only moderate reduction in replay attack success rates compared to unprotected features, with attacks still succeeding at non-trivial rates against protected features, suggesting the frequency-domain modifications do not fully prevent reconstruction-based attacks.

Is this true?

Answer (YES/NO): NO